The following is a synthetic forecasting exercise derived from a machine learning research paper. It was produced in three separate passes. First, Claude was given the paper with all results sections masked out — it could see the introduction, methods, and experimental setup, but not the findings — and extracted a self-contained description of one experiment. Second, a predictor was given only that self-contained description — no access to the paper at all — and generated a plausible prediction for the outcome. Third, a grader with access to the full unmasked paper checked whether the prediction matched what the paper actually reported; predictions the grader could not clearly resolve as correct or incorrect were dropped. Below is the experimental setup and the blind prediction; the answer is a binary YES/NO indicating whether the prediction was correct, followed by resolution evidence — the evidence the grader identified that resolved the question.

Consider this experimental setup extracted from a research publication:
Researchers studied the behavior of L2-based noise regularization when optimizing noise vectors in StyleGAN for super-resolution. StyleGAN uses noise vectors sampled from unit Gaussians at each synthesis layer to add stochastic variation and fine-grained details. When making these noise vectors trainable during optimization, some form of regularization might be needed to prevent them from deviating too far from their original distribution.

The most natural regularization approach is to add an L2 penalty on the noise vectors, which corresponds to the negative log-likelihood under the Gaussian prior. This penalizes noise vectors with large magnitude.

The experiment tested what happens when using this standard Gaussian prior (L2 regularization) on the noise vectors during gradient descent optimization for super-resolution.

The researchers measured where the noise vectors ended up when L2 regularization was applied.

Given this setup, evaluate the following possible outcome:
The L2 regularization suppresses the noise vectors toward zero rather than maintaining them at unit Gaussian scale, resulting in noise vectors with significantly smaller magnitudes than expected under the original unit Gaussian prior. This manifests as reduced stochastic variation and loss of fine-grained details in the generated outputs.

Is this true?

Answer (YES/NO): YES